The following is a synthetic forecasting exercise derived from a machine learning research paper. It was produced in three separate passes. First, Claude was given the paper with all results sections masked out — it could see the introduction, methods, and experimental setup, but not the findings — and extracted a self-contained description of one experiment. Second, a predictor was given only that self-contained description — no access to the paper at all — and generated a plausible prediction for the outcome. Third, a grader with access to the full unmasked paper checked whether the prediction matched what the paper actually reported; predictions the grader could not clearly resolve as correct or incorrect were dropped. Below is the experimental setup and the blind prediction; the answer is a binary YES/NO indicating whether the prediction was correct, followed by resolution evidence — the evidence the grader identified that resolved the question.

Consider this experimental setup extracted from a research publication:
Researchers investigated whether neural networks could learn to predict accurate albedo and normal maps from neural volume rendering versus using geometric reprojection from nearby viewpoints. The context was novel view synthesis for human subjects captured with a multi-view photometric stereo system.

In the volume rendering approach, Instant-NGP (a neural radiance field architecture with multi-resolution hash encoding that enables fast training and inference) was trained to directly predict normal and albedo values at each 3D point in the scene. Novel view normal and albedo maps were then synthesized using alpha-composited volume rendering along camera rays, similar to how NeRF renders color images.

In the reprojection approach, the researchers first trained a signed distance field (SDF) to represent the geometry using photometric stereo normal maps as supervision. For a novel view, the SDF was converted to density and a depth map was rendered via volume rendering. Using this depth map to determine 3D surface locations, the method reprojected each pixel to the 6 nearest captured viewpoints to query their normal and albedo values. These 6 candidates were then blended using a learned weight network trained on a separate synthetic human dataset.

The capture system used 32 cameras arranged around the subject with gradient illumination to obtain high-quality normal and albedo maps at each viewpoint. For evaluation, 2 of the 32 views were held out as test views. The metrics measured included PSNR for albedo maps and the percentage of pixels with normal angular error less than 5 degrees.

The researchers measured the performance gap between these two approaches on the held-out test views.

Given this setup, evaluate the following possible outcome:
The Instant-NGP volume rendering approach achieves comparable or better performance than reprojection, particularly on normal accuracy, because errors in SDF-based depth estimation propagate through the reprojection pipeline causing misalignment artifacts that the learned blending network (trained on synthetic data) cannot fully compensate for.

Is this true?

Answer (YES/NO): NO